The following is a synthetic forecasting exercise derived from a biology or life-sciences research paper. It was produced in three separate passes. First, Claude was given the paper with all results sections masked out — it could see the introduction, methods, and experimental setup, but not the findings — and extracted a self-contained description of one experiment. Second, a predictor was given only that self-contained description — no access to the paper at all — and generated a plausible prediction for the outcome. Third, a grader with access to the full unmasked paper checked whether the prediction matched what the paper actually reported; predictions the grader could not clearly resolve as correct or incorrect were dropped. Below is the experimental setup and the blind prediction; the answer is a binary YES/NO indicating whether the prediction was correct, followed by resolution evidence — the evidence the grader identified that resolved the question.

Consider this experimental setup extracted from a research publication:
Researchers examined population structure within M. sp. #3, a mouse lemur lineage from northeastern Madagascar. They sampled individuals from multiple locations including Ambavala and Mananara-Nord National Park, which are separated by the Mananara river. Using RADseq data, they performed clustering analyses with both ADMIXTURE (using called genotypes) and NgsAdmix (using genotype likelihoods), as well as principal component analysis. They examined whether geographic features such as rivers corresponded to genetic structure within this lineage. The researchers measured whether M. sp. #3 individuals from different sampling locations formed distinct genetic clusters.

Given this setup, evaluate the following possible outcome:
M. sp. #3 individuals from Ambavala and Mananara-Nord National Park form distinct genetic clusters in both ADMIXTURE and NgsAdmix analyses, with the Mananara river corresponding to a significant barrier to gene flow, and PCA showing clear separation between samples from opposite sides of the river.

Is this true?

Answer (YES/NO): YES